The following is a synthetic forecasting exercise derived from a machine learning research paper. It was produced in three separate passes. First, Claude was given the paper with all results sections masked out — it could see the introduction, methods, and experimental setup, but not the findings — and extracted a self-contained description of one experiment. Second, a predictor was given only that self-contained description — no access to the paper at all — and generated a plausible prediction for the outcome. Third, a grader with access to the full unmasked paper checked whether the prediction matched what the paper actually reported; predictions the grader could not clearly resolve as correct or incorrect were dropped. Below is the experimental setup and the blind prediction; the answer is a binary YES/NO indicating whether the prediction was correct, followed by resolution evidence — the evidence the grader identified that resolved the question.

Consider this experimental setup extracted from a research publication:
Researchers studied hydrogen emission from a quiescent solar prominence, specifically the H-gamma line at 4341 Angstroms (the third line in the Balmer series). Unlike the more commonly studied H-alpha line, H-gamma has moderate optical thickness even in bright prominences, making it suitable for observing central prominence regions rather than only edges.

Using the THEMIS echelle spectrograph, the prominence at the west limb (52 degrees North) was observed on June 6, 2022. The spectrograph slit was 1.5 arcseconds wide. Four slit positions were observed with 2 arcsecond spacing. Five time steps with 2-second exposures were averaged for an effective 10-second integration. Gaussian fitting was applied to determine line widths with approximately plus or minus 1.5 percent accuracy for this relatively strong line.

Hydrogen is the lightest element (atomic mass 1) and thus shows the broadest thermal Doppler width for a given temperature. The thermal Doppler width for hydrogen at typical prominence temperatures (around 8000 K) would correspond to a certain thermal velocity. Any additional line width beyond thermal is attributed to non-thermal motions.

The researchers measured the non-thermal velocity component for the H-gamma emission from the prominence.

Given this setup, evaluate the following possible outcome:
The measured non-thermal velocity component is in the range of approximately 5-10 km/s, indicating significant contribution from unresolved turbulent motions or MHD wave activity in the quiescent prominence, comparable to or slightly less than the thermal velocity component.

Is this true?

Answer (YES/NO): NO